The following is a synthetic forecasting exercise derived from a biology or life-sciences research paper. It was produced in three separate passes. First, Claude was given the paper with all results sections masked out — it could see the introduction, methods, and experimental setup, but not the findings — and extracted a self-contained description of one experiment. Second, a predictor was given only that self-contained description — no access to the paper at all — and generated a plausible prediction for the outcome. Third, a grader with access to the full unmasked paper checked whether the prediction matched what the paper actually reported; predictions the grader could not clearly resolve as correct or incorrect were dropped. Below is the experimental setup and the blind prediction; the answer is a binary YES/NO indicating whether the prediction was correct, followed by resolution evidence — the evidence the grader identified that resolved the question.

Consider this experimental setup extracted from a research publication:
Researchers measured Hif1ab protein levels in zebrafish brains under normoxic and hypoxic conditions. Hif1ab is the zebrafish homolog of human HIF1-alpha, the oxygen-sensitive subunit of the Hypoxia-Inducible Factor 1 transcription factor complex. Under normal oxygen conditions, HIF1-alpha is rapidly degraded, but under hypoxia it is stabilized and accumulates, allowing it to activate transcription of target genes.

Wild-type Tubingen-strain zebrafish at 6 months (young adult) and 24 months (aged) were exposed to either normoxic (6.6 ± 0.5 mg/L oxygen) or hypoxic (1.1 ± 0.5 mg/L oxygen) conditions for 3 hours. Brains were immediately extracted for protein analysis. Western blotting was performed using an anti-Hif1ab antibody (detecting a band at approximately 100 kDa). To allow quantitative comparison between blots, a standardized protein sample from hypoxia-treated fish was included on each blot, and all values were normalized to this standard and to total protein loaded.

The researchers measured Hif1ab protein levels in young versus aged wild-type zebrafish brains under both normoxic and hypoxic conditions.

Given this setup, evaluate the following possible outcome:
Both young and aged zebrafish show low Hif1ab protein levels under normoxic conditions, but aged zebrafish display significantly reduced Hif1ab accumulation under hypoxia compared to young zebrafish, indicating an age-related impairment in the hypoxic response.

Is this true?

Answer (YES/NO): YES